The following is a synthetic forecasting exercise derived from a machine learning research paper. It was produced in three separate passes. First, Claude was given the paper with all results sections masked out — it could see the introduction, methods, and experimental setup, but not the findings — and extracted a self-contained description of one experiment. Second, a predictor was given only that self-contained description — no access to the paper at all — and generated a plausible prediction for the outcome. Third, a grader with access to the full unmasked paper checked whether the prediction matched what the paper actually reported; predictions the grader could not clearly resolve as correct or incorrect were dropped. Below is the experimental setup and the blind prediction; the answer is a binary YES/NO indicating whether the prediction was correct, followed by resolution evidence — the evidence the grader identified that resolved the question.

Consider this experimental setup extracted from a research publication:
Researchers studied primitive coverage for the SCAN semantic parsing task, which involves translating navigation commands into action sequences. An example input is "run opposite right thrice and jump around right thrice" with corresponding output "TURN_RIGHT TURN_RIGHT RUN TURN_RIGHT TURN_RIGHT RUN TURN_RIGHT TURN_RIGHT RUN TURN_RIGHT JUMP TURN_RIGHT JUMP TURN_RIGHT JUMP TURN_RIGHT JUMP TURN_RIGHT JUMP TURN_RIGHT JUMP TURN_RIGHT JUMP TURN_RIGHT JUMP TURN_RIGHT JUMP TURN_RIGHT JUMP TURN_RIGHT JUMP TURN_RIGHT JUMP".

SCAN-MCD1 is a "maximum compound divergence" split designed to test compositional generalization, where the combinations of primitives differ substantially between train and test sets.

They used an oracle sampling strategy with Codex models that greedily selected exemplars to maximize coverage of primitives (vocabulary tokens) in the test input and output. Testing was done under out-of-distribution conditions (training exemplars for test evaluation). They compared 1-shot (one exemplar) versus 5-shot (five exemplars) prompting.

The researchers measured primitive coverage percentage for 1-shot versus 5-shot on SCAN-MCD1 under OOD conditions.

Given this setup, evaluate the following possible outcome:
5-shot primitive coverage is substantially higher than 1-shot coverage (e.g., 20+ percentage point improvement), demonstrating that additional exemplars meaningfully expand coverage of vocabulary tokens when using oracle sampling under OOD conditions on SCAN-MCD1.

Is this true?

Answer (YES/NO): YES